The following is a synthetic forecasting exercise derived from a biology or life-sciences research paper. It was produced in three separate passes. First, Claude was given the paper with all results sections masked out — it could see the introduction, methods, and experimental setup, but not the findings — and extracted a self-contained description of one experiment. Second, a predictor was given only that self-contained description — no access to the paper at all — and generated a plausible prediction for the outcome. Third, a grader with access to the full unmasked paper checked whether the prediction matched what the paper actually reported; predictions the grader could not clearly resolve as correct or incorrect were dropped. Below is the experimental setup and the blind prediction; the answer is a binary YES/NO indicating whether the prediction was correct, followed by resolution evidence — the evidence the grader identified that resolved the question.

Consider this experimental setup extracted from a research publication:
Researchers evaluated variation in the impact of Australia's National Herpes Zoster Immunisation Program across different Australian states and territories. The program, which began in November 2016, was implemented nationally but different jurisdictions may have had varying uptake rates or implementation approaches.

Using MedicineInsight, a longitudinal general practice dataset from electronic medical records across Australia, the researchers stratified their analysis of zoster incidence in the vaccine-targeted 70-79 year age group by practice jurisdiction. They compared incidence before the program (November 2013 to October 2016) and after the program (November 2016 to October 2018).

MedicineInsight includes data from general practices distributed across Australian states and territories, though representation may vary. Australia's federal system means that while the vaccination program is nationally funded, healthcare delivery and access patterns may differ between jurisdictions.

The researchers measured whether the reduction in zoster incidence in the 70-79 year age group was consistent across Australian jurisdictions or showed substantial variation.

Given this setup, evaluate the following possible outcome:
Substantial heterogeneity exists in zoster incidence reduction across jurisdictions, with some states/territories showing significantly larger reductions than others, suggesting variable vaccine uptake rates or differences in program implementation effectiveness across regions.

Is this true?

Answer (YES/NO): YES